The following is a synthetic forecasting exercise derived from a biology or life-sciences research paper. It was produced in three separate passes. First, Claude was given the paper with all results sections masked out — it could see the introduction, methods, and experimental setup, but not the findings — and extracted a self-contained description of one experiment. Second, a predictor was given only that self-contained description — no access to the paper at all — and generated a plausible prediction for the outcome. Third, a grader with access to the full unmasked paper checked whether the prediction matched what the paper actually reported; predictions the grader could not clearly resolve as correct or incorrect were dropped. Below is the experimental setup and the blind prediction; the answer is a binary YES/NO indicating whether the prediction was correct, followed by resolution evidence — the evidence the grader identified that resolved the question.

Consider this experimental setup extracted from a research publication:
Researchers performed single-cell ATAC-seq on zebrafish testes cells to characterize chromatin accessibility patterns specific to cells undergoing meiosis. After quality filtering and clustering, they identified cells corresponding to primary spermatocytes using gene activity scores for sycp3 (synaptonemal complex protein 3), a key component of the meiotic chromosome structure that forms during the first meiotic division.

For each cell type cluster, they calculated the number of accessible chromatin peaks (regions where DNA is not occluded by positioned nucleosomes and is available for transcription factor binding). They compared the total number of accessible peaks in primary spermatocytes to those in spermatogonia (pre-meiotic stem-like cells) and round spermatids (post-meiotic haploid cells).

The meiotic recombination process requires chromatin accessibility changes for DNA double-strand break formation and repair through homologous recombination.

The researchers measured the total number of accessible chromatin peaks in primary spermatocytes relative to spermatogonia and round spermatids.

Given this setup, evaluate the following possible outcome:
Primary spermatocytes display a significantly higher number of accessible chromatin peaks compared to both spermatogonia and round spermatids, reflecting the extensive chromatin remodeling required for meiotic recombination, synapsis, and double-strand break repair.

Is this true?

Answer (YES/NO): YES